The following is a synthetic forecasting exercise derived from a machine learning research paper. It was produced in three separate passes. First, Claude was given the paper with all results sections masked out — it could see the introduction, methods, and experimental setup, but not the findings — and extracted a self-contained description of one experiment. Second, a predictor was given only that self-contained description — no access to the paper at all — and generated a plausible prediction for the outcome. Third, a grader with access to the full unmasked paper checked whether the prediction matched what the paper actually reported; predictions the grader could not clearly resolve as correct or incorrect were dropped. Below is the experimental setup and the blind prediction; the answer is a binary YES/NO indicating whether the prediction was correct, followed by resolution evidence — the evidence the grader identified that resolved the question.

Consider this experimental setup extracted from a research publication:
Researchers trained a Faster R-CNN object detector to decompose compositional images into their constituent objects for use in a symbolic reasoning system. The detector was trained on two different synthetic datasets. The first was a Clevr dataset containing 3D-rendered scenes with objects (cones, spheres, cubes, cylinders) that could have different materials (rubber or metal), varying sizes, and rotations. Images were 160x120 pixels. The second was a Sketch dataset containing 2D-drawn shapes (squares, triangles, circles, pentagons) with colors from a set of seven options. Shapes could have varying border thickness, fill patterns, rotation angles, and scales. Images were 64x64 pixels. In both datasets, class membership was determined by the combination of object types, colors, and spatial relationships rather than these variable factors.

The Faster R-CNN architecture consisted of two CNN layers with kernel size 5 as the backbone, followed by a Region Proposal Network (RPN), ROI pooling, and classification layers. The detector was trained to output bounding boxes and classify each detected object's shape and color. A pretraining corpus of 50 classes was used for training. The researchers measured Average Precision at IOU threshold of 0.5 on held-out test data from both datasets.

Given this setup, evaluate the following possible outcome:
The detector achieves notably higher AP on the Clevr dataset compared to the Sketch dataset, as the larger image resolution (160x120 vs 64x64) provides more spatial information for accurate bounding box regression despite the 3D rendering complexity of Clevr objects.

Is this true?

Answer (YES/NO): NO